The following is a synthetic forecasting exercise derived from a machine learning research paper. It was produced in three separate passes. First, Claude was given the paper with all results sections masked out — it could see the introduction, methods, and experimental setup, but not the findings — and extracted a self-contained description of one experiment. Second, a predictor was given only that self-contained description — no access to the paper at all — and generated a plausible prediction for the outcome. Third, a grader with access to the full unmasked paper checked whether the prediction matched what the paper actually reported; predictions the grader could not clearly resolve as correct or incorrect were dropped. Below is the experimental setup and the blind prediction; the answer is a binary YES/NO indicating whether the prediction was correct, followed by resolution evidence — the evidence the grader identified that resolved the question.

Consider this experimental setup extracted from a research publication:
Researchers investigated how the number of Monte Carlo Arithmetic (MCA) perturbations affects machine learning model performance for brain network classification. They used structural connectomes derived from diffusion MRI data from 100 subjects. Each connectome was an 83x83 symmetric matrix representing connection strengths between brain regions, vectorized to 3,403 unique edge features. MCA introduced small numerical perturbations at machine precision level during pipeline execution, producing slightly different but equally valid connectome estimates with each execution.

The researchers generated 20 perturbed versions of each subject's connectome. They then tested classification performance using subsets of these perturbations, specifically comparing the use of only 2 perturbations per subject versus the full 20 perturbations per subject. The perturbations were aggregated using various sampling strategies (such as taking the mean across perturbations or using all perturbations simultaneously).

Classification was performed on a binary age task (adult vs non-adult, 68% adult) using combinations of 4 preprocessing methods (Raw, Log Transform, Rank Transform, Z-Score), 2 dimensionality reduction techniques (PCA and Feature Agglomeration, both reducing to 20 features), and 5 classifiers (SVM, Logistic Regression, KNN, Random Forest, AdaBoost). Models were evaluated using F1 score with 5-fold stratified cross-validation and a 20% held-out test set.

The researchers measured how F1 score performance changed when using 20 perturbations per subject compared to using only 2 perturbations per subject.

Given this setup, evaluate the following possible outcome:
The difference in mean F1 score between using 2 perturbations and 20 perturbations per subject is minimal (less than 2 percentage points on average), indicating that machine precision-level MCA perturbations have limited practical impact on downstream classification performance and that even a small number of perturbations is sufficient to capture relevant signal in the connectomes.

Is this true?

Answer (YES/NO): YES